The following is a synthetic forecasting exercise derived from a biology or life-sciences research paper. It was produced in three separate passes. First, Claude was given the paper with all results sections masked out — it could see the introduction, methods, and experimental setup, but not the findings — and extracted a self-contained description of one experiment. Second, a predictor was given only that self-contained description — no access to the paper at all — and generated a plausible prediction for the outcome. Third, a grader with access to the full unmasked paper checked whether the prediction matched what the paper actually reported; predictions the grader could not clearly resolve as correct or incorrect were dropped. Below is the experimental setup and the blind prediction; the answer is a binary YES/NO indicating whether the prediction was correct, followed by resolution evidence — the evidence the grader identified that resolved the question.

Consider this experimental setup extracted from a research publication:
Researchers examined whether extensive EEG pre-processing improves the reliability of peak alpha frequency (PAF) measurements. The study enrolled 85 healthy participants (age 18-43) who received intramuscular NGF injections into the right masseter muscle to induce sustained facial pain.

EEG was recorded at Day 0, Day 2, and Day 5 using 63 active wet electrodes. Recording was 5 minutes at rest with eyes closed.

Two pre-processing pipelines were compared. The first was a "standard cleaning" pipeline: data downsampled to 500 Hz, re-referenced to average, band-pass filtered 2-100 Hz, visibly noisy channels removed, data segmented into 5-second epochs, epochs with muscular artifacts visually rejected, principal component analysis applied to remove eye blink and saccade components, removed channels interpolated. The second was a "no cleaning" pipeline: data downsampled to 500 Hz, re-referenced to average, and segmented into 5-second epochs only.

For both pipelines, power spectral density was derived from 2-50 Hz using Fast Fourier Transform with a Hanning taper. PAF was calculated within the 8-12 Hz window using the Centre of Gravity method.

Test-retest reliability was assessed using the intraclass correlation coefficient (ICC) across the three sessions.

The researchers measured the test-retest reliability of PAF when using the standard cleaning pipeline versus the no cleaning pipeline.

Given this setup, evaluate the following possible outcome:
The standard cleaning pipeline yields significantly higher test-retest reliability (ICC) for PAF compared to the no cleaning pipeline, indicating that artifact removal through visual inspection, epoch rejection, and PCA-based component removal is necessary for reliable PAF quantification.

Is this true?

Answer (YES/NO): NO